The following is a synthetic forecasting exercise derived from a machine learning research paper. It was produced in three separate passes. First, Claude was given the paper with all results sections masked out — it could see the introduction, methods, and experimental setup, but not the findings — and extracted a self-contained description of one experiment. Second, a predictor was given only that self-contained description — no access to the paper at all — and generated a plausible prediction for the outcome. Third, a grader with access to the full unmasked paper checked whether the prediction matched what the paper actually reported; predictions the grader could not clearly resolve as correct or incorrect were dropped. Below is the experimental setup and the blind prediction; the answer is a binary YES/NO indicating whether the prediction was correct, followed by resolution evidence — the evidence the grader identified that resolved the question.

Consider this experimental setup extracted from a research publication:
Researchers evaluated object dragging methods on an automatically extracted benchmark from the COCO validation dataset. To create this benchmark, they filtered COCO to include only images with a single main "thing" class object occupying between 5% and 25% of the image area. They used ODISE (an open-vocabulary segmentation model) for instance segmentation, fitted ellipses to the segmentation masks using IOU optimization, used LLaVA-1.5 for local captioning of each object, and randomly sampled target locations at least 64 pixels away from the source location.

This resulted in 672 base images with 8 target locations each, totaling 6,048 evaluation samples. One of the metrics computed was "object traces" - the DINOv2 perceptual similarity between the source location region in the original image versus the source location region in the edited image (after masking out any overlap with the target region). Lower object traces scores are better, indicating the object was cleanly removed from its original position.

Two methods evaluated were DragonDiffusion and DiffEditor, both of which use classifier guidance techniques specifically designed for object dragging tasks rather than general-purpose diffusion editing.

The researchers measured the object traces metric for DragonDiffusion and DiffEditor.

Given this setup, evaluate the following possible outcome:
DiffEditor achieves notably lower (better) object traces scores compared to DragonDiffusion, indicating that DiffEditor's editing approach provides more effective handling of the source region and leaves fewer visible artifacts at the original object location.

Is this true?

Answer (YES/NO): NO